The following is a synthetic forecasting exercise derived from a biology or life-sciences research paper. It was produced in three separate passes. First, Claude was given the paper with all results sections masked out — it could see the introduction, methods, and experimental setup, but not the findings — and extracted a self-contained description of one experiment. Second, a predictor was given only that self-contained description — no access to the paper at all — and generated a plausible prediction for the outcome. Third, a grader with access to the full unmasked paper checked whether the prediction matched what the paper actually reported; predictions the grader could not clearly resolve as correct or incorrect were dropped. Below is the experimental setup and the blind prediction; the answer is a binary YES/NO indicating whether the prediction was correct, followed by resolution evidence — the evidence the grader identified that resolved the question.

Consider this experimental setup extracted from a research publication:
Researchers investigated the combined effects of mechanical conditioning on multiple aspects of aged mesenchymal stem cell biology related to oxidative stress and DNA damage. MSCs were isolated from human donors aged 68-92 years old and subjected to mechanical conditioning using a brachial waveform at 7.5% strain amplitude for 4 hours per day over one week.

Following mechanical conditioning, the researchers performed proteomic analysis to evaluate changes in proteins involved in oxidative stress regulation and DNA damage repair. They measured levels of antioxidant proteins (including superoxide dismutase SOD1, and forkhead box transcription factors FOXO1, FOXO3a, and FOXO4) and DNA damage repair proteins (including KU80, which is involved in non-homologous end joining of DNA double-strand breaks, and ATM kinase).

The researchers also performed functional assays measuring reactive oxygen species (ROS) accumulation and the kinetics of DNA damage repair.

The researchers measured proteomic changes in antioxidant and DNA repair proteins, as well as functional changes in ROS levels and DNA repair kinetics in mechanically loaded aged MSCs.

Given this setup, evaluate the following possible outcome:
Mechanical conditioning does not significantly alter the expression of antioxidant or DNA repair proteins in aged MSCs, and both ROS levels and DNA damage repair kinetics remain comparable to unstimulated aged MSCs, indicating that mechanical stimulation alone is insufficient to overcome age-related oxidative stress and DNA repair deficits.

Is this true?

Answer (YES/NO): NO